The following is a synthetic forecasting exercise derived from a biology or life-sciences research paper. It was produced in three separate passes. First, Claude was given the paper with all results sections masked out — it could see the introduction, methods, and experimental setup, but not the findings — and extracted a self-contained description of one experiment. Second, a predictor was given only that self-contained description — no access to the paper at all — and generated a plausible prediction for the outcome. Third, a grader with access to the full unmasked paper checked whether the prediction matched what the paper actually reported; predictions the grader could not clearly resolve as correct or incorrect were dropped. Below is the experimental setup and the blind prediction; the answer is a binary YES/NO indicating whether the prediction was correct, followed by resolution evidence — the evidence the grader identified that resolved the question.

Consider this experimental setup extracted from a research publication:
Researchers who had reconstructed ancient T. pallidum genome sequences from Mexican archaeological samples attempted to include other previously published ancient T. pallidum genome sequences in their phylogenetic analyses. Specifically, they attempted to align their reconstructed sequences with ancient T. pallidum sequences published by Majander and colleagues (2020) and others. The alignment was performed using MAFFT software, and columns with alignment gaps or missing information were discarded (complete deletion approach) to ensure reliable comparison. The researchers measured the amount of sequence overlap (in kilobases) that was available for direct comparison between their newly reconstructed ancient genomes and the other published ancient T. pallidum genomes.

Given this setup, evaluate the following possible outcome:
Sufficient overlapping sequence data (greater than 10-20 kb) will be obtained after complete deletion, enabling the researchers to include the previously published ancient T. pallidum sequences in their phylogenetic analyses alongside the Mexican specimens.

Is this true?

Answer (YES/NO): NO